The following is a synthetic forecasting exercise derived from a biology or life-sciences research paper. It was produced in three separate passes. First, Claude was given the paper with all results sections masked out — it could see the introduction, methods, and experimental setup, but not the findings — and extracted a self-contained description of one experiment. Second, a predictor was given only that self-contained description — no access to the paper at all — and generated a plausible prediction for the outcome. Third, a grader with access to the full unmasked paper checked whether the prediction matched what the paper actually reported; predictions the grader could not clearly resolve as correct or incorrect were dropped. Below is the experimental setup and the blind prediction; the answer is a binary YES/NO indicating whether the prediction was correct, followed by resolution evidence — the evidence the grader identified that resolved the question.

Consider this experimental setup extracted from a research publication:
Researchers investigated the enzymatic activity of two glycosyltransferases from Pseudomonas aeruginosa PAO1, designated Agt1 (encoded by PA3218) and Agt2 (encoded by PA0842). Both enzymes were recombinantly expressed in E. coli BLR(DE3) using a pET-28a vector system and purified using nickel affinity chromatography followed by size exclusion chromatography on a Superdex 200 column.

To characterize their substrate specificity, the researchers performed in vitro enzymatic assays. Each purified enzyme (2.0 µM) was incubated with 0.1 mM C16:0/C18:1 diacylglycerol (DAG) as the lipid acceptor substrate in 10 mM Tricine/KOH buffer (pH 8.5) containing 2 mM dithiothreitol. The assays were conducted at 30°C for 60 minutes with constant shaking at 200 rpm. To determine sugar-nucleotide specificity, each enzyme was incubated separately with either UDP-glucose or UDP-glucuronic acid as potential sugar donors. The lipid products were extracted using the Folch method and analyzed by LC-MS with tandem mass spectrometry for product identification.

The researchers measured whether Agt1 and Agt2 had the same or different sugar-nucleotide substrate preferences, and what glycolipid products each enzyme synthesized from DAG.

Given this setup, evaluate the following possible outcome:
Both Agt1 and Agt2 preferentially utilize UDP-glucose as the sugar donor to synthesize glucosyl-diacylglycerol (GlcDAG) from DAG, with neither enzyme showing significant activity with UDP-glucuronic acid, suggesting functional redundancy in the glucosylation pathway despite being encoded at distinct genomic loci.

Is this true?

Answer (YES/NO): NO